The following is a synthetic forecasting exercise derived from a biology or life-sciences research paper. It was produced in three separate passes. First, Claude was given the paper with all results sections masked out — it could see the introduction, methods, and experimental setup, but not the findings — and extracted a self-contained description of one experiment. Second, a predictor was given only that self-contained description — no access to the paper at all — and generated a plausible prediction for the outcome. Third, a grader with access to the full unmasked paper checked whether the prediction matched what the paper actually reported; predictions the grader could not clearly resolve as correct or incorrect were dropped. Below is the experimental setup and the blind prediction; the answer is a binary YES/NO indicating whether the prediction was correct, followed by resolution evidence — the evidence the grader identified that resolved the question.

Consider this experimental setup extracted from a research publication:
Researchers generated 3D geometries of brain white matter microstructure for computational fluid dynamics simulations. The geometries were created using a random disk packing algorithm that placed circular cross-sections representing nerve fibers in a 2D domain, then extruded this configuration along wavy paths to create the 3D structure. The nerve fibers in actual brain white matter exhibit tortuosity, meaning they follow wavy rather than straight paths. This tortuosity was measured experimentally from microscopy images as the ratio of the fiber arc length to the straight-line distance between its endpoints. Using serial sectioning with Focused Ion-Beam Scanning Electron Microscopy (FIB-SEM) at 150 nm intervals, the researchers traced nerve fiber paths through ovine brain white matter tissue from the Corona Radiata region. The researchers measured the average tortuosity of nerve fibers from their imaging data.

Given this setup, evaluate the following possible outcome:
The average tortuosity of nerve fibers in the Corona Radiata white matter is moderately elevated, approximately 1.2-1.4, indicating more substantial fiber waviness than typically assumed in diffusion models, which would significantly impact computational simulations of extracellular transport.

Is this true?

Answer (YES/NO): NO